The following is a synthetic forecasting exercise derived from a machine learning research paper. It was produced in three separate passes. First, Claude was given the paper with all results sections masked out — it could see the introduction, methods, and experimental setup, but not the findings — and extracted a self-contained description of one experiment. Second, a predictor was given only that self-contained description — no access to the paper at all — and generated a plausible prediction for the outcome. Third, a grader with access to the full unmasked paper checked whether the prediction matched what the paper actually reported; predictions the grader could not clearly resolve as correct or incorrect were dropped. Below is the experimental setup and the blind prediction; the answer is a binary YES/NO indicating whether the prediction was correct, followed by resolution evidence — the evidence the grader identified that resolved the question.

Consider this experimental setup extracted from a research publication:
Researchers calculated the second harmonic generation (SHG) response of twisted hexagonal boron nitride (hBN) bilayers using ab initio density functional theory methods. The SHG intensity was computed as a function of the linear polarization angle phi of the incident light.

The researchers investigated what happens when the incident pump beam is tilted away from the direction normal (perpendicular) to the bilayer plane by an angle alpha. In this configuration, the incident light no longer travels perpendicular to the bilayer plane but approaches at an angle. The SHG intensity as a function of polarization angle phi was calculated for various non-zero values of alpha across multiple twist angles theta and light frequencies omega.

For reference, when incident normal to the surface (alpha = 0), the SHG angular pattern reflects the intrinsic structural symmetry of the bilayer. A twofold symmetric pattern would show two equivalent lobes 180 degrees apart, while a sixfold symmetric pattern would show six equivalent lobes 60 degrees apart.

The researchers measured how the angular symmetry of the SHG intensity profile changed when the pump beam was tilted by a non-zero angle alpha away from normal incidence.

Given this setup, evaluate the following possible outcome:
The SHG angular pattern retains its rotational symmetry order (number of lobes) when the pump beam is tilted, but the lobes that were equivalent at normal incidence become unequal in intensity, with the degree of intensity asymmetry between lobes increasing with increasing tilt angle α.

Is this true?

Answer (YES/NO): NO